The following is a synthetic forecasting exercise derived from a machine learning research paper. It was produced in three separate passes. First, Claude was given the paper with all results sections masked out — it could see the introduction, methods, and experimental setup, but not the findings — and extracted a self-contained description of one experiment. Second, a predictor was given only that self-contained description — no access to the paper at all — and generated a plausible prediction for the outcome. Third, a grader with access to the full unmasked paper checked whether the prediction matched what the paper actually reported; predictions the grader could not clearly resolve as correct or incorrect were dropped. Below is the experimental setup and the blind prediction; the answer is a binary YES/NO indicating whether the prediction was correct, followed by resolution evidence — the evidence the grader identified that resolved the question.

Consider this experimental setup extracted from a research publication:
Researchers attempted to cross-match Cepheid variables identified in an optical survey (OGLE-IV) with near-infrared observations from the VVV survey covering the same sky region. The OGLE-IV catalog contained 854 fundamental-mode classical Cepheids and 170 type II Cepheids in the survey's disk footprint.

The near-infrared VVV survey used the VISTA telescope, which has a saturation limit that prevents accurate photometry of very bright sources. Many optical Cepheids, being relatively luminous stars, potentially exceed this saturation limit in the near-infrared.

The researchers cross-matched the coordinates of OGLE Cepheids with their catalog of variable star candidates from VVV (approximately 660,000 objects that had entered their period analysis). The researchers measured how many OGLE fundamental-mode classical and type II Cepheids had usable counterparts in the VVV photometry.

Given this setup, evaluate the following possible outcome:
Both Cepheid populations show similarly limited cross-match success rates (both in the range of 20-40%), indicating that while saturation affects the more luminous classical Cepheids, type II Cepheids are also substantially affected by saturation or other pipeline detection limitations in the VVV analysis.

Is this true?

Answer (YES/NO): NO